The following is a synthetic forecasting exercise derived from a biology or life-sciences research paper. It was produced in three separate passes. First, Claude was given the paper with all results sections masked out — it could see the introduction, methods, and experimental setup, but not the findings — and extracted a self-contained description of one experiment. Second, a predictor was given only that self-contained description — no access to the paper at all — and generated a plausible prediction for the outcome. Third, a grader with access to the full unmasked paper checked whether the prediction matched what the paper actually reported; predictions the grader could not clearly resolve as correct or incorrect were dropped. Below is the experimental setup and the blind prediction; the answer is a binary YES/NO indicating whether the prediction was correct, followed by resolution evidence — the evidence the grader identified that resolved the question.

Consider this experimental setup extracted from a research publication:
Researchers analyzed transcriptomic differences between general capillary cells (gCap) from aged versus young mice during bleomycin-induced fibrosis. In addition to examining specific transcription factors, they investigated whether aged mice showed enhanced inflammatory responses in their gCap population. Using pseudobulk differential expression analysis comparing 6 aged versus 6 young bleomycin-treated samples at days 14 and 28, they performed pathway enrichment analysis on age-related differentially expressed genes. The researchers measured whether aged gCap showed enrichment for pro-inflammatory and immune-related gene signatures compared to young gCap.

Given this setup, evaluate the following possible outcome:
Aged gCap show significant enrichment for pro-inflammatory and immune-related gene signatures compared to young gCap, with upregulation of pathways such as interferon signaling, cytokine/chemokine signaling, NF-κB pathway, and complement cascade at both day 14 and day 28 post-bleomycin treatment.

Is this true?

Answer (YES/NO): YES